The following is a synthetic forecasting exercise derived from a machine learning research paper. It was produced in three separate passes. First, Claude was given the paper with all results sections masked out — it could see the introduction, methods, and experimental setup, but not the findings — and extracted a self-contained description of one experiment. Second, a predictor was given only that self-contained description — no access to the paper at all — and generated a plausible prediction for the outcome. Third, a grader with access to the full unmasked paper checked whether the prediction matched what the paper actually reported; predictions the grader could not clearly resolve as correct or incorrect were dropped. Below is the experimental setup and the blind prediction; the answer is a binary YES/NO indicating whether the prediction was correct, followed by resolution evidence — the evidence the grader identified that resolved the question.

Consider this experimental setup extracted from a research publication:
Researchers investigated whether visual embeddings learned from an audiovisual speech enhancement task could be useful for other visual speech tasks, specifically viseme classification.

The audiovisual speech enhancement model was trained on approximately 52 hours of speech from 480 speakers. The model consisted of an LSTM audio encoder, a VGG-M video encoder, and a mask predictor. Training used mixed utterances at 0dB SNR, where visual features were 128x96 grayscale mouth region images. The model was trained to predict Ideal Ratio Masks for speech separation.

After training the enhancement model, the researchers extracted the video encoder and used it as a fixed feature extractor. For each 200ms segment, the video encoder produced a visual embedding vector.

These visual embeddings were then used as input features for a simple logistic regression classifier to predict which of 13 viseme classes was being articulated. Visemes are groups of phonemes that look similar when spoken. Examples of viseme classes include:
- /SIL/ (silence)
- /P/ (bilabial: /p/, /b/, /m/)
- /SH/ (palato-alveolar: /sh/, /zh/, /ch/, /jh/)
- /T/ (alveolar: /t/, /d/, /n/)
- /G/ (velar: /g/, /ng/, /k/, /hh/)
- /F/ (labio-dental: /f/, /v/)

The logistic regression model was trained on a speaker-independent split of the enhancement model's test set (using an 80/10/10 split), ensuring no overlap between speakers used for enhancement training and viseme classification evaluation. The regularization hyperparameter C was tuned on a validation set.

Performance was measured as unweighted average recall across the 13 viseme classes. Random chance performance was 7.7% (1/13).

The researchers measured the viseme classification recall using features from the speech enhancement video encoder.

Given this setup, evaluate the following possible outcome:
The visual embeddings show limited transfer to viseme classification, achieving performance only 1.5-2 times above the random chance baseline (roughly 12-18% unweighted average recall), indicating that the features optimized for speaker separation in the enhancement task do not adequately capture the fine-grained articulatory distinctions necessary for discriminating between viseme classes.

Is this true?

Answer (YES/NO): NO